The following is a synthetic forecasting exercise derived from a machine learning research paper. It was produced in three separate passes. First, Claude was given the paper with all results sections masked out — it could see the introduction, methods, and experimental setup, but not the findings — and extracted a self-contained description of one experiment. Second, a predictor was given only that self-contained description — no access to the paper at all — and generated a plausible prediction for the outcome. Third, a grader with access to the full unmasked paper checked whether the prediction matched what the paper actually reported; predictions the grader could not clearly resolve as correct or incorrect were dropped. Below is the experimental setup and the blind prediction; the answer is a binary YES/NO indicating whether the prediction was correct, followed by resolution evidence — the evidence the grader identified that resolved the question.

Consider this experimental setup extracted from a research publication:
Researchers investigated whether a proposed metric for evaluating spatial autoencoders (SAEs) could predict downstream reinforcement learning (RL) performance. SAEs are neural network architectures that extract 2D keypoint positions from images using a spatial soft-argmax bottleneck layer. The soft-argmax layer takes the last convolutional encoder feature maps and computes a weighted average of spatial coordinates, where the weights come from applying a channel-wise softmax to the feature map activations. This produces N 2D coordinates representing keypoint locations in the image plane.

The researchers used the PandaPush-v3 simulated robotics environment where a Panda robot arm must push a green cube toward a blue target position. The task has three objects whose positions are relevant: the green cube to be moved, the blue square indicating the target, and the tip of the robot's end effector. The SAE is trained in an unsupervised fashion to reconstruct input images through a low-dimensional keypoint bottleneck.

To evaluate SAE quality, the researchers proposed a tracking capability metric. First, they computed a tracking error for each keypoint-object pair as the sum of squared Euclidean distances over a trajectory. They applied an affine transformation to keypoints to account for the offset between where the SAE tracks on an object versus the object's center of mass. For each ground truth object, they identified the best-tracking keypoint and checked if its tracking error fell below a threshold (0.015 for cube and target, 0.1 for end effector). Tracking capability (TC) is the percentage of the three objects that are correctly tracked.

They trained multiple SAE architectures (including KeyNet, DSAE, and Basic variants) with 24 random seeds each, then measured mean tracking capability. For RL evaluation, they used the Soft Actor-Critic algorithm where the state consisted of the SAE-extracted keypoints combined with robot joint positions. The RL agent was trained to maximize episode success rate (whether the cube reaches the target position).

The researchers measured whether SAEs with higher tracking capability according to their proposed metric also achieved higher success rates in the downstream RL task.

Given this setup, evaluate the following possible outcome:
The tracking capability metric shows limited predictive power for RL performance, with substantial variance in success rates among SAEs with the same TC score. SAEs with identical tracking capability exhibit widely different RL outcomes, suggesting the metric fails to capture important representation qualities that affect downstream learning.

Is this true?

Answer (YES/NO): NO